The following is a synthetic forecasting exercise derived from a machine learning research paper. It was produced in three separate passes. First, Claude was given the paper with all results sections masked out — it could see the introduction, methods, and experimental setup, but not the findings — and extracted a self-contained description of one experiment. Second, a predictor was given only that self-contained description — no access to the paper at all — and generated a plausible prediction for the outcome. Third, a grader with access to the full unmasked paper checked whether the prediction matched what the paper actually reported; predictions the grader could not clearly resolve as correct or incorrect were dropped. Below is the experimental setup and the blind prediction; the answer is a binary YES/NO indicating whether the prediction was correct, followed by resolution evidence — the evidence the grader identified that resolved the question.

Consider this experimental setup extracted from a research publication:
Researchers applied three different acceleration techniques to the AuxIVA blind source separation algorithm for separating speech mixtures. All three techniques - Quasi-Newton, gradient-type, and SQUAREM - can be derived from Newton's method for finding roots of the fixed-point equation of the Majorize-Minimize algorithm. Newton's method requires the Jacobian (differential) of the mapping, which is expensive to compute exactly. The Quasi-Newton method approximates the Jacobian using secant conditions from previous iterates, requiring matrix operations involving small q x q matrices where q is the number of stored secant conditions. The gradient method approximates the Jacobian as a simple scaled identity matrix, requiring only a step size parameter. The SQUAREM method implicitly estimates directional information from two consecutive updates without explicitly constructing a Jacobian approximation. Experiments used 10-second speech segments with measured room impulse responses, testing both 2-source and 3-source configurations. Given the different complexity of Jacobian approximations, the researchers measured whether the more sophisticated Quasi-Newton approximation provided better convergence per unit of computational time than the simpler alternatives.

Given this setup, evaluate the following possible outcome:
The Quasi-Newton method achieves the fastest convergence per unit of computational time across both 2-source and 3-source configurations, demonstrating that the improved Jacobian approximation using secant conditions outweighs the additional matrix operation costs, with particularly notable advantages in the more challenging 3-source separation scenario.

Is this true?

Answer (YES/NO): NO